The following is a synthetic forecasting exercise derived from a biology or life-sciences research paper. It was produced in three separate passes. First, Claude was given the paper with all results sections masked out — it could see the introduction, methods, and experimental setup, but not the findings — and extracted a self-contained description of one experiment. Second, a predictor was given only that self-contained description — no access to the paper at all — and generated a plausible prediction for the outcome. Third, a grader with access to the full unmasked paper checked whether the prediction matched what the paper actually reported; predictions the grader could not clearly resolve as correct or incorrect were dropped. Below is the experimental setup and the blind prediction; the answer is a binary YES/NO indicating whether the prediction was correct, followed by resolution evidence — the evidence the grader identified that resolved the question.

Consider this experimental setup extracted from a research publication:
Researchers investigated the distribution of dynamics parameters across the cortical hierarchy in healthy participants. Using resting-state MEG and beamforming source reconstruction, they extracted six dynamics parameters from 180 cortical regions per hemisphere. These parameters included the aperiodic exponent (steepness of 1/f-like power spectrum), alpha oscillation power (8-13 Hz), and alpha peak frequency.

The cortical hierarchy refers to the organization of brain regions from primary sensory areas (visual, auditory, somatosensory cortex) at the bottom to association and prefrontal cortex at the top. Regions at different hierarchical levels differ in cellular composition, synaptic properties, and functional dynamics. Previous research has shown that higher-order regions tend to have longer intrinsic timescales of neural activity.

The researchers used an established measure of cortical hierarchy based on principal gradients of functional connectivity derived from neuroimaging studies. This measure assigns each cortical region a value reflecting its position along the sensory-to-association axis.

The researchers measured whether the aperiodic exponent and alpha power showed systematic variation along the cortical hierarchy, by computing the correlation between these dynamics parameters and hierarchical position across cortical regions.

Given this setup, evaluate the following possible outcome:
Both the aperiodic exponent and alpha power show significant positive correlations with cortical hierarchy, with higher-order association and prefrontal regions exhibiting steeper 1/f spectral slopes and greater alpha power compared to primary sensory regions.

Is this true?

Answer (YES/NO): NO